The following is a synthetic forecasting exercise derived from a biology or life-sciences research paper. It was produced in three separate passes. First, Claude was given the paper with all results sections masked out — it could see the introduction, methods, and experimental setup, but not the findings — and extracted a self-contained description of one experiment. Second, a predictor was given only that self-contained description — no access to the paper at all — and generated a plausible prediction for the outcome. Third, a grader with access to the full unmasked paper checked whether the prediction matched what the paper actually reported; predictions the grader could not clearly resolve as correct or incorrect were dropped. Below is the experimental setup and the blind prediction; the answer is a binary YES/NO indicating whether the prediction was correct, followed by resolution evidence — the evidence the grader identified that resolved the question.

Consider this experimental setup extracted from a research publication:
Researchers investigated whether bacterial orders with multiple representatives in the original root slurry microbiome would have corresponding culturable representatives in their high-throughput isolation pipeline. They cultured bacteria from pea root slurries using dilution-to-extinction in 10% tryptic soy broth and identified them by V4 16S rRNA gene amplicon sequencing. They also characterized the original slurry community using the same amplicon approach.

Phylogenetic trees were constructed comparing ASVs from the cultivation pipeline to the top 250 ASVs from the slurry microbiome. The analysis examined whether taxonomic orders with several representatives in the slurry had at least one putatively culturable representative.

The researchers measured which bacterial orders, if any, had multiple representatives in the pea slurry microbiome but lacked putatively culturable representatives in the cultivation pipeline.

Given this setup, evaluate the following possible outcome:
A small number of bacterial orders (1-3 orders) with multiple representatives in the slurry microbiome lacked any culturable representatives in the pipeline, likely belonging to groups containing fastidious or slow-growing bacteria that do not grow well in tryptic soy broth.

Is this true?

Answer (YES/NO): YES